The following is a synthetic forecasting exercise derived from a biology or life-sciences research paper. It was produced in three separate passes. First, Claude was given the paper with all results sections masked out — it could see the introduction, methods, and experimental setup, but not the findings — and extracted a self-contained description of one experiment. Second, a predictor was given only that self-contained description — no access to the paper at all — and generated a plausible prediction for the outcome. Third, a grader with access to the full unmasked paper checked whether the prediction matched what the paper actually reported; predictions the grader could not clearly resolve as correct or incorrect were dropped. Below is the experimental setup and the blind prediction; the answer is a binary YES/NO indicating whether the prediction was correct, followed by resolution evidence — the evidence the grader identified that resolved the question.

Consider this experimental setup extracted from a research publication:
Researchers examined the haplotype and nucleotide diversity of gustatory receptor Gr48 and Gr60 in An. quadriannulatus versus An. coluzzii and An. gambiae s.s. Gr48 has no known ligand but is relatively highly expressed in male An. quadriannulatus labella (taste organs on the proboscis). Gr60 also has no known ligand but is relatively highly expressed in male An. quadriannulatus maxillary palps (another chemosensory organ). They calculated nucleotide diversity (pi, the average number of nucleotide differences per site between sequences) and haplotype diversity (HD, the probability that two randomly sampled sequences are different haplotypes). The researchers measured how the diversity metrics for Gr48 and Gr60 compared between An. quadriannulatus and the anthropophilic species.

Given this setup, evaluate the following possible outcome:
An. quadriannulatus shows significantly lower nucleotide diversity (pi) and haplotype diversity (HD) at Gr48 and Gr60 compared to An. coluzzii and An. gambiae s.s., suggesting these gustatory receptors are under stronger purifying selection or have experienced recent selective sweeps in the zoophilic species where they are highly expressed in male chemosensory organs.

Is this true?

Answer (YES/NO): NO